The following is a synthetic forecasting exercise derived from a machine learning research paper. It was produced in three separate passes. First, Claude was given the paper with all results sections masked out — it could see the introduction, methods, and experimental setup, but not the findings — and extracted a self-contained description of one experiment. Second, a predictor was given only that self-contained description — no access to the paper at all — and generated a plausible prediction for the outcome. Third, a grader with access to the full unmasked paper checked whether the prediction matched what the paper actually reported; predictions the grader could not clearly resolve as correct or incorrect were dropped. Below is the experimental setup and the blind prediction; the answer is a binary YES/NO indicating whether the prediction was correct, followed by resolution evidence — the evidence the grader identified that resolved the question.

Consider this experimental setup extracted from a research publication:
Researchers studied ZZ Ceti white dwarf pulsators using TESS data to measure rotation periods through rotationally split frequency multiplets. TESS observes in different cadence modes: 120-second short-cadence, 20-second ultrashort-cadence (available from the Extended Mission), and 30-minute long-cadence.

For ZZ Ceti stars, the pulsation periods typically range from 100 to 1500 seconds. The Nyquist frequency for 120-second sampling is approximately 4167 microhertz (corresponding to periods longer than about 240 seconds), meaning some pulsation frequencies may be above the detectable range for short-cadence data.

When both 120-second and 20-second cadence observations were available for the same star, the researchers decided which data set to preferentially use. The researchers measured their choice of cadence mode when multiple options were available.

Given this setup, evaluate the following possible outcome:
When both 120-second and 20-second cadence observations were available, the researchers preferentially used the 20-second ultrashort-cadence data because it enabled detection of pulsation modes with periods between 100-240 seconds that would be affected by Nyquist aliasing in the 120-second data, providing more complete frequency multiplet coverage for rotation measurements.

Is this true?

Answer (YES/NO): YES